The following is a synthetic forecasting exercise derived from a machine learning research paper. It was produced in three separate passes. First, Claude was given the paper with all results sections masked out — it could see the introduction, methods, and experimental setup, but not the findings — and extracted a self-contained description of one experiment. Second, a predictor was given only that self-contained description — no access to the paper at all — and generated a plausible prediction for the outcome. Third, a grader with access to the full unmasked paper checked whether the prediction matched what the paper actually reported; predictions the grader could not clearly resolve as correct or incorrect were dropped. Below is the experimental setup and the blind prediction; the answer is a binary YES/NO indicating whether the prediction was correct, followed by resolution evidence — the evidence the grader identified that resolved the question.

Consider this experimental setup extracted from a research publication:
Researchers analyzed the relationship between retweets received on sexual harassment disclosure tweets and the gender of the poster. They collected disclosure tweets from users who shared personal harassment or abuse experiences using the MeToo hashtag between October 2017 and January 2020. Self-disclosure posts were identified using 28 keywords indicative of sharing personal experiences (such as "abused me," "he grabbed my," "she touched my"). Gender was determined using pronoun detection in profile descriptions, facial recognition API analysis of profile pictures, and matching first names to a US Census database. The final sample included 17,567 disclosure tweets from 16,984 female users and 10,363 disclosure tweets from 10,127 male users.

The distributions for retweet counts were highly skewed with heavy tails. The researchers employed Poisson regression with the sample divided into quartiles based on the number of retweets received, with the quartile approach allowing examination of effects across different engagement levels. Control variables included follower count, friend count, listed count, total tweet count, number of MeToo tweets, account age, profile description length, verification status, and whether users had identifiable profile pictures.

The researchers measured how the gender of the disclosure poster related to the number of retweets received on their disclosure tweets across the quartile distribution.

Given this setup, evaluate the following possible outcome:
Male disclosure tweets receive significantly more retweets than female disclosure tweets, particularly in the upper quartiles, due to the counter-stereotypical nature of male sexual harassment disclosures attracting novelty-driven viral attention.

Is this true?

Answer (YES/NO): NO